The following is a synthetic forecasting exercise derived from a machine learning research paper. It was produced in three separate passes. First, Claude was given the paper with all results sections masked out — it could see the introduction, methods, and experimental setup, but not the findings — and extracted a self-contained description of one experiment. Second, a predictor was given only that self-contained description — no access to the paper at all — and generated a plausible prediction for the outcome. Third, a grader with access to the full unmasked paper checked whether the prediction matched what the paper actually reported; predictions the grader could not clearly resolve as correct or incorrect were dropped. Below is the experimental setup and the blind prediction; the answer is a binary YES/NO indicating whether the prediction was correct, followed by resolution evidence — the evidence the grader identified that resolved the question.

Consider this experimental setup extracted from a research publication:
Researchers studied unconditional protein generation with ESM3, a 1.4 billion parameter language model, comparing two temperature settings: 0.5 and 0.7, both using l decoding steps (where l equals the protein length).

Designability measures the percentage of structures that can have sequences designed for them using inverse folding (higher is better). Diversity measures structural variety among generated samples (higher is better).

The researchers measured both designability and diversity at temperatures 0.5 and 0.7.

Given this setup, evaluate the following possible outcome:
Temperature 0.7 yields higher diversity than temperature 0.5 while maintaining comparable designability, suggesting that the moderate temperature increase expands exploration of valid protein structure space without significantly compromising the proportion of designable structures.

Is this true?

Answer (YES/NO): NO